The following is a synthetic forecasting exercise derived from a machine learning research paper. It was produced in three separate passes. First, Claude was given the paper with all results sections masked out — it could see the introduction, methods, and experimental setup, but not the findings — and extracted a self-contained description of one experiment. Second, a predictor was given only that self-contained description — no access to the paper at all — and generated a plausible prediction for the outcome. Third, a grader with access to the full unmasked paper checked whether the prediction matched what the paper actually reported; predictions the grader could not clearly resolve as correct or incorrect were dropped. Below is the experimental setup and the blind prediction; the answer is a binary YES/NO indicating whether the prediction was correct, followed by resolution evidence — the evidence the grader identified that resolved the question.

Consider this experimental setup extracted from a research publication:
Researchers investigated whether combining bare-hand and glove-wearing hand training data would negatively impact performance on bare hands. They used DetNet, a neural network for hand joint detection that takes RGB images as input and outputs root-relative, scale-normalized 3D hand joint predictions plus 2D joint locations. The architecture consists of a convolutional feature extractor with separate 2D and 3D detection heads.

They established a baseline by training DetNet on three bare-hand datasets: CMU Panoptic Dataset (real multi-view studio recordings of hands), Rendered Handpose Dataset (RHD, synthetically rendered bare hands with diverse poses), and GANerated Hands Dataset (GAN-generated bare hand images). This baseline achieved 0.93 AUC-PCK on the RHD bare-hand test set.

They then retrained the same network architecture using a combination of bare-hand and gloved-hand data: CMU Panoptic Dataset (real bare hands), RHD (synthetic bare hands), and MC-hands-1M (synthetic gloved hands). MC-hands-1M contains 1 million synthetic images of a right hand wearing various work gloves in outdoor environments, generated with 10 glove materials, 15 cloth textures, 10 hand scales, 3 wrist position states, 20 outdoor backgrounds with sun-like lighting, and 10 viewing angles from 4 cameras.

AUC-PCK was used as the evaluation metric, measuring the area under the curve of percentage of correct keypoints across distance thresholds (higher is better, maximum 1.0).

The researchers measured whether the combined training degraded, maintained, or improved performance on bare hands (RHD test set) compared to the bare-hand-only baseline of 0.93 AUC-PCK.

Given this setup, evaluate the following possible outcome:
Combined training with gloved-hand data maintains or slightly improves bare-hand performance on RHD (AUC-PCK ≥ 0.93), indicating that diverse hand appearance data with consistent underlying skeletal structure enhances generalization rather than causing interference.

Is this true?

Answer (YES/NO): YES